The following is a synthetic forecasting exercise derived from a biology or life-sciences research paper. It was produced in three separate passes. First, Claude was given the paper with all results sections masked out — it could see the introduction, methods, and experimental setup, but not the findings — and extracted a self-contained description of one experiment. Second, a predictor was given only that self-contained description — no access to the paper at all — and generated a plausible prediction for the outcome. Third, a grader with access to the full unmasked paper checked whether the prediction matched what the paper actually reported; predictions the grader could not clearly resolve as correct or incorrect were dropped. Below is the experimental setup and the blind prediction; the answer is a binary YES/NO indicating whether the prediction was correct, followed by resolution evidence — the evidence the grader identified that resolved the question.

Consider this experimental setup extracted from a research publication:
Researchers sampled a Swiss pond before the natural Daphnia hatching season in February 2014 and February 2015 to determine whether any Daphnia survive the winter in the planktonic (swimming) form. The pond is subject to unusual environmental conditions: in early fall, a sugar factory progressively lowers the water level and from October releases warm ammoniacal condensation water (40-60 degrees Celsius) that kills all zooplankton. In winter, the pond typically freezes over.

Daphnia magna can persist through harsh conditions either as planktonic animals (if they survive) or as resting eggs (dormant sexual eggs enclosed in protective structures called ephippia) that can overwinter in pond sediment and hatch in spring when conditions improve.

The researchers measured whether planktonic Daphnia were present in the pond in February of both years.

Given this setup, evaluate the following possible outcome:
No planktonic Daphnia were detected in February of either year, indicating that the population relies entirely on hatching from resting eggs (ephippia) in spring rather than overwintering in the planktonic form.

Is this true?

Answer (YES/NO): YES